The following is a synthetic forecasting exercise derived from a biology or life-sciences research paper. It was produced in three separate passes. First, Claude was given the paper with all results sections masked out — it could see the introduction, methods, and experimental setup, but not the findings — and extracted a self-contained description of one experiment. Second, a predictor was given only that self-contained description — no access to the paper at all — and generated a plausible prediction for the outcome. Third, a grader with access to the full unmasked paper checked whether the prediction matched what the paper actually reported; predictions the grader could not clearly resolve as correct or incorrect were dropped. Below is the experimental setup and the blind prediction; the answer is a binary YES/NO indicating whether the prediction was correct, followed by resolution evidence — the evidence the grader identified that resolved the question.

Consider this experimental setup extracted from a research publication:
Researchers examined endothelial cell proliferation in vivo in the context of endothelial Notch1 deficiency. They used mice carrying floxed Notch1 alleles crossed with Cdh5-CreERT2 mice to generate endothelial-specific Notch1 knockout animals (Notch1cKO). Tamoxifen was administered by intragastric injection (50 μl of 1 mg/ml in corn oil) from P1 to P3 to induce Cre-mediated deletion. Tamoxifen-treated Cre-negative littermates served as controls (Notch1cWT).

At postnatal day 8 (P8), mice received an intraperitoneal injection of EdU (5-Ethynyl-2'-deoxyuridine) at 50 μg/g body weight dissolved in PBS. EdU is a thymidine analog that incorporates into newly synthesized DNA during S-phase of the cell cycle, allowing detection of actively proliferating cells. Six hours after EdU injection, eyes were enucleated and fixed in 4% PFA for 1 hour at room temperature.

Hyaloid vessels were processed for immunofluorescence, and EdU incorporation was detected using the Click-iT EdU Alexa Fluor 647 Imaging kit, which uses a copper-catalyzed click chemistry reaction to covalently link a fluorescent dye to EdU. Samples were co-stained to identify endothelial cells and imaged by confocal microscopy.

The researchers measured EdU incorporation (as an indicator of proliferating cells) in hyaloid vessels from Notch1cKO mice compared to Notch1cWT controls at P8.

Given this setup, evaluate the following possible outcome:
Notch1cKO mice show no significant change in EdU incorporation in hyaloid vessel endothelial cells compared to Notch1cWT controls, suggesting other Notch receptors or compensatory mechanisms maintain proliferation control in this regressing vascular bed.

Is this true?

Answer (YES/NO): NO